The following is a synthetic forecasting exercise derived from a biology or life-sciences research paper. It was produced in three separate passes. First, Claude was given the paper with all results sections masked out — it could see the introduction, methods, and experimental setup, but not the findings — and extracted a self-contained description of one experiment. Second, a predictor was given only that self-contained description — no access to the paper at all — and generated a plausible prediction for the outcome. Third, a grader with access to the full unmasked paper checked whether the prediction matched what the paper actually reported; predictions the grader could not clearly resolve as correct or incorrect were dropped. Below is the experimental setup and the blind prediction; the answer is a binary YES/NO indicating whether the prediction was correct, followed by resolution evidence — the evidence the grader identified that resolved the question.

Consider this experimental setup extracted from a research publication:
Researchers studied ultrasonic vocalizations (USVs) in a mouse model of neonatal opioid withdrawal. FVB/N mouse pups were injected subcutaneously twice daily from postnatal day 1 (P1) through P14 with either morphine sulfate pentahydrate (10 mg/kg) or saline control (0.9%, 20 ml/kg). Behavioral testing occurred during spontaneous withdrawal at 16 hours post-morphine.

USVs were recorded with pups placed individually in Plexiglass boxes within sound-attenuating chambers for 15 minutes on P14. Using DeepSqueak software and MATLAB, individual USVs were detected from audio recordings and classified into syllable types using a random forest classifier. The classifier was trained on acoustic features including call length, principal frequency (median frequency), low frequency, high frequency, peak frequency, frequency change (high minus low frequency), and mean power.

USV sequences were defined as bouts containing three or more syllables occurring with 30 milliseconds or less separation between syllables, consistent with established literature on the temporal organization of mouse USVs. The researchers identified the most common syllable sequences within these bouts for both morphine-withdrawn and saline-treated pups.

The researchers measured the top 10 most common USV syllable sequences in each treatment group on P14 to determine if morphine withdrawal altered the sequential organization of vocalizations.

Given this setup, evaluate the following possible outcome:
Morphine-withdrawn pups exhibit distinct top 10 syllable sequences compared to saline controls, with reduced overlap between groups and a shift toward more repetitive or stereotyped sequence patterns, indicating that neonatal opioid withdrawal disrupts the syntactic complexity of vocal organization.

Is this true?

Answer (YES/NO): YES